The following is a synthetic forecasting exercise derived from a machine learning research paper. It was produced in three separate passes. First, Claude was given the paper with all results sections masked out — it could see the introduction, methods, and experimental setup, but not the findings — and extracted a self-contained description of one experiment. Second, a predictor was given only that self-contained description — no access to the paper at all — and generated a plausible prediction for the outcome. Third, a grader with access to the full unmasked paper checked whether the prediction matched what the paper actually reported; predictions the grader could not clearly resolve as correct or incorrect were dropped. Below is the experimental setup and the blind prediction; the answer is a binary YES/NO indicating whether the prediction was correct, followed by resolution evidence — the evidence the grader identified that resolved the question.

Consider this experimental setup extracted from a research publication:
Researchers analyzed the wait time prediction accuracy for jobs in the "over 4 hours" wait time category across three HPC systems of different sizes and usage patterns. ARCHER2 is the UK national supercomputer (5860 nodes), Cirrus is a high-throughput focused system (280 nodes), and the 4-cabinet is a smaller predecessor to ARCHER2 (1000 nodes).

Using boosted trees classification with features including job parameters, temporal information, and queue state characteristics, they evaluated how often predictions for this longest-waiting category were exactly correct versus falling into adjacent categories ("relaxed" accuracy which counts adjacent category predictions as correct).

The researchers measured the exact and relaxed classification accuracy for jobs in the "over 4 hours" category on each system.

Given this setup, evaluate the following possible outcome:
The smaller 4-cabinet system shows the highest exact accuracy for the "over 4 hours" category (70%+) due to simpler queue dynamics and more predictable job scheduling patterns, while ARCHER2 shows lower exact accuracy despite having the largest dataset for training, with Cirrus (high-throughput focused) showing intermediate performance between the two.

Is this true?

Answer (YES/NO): NO